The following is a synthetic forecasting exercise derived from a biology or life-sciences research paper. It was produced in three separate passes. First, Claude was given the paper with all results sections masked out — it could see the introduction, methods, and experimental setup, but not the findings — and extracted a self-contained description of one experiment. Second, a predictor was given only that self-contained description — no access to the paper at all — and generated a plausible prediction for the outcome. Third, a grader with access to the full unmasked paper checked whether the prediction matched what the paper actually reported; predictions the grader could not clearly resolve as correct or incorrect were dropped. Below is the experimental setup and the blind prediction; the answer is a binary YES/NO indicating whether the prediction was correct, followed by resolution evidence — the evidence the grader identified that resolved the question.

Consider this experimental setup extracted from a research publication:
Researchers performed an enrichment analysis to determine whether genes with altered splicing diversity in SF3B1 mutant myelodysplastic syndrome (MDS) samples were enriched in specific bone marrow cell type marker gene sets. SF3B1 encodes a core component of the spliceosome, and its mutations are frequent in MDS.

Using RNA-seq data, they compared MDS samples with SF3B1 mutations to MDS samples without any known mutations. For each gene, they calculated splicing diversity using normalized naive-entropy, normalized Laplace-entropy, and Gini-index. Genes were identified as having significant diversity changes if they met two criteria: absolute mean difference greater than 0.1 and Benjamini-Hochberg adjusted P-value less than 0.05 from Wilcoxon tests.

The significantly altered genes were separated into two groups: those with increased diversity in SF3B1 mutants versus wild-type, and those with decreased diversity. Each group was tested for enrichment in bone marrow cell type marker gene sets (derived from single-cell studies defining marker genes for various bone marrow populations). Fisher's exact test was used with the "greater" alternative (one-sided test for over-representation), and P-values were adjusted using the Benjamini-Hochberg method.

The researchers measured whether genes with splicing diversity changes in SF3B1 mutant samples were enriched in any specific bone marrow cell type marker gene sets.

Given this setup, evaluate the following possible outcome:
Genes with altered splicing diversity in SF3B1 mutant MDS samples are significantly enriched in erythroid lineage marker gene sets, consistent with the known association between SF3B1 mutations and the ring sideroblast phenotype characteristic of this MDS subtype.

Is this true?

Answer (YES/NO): YES